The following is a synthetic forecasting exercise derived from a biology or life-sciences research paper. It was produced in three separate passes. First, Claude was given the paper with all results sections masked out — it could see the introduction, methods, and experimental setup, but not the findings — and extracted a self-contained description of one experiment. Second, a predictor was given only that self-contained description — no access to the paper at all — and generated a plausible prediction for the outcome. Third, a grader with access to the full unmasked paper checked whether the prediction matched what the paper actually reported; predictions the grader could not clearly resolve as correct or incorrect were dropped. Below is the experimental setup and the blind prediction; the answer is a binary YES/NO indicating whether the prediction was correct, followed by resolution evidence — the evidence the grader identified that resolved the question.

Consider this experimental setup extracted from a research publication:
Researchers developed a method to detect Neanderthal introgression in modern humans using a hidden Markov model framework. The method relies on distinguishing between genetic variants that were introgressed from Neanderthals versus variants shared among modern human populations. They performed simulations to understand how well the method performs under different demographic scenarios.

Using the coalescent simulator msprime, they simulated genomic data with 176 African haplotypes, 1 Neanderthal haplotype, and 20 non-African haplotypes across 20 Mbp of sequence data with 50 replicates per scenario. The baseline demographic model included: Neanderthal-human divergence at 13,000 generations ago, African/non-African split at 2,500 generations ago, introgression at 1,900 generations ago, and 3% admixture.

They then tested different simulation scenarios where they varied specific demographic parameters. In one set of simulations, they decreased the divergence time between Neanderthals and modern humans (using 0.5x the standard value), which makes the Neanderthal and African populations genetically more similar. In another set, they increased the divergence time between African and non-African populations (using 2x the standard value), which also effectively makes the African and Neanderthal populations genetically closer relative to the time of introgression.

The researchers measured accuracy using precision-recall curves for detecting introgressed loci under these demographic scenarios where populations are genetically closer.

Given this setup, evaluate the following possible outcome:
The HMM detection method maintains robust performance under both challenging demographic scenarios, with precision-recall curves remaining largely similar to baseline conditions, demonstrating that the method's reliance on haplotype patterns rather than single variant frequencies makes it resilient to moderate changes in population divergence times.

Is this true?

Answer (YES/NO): NO